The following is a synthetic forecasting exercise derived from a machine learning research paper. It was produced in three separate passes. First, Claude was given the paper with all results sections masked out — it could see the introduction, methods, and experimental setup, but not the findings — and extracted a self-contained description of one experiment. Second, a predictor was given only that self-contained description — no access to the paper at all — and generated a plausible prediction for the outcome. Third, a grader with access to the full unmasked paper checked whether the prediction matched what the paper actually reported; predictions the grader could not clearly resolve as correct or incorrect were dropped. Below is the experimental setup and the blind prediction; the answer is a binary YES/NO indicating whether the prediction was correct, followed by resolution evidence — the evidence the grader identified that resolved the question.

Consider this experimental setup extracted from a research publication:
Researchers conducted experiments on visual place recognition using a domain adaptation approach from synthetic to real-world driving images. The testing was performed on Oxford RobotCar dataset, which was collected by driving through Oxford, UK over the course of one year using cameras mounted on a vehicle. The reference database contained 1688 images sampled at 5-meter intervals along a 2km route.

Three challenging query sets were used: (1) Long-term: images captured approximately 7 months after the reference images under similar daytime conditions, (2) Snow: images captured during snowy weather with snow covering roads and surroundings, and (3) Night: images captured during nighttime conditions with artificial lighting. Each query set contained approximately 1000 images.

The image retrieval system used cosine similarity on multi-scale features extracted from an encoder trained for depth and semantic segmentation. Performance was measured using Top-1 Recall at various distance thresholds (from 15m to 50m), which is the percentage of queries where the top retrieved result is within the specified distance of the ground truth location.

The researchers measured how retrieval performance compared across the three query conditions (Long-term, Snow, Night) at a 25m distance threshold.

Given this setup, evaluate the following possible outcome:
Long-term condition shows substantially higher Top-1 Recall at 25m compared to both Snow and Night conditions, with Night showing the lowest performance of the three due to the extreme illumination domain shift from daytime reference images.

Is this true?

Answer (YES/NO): YES